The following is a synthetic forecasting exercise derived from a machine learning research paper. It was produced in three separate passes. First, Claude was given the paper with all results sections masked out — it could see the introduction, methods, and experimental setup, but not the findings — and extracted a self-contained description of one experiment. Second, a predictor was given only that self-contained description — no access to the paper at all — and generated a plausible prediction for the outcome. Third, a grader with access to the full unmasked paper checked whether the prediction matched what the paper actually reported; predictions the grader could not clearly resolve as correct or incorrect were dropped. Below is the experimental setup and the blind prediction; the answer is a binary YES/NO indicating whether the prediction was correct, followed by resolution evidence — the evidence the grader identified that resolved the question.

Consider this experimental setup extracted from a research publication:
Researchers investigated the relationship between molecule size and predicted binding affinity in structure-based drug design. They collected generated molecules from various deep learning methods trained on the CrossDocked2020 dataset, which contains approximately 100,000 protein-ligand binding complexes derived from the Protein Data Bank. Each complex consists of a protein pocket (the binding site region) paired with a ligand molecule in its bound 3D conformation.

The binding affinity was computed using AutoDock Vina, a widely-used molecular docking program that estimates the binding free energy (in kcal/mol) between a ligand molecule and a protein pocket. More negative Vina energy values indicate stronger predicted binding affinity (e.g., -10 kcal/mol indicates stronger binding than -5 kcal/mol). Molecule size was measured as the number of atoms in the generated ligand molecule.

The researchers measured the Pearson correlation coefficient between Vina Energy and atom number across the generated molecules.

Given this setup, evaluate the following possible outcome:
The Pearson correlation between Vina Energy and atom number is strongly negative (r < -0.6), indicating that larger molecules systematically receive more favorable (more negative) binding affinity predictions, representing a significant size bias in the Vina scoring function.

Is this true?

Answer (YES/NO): YES